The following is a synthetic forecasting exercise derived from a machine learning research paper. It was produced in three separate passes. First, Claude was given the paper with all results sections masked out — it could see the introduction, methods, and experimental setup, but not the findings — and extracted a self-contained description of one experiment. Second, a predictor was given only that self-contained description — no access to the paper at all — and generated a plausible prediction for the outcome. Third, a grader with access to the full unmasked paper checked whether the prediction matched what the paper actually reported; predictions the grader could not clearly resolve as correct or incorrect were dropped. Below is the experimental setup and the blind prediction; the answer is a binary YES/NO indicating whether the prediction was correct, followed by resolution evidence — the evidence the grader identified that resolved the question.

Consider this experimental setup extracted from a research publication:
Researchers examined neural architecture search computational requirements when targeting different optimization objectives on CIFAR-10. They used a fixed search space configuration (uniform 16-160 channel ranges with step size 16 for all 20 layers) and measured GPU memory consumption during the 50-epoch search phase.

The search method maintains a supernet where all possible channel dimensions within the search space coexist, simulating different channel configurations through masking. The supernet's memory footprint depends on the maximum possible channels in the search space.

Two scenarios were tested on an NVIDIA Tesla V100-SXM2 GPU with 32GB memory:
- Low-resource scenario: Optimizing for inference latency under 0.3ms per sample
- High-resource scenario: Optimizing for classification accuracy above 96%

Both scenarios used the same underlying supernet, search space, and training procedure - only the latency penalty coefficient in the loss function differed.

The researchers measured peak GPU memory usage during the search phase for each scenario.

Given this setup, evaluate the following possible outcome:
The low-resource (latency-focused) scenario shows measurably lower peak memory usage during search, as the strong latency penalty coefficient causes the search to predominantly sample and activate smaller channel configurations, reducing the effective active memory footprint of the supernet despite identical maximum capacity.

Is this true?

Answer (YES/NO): NO